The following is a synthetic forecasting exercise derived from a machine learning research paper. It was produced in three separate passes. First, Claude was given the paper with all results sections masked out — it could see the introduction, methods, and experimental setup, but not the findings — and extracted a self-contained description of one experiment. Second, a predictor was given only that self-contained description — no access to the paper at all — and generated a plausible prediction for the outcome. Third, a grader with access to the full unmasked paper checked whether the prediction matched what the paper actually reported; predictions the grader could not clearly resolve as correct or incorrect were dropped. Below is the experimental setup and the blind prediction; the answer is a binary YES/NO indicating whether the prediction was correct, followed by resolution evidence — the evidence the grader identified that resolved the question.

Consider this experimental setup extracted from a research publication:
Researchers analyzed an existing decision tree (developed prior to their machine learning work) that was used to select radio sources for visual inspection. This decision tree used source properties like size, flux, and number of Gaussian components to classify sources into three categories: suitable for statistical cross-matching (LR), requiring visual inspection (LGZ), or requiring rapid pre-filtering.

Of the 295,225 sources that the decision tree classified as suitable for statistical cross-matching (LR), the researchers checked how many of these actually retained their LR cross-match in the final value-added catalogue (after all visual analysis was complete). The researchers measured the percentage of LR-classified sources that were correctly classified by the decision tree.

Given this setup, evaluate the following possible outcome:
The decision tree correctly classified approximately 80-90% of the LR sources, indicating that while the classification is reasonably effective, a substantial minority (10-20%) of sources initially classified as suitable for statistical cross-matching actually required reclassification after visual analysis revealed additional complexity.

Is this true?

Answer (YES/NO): NO